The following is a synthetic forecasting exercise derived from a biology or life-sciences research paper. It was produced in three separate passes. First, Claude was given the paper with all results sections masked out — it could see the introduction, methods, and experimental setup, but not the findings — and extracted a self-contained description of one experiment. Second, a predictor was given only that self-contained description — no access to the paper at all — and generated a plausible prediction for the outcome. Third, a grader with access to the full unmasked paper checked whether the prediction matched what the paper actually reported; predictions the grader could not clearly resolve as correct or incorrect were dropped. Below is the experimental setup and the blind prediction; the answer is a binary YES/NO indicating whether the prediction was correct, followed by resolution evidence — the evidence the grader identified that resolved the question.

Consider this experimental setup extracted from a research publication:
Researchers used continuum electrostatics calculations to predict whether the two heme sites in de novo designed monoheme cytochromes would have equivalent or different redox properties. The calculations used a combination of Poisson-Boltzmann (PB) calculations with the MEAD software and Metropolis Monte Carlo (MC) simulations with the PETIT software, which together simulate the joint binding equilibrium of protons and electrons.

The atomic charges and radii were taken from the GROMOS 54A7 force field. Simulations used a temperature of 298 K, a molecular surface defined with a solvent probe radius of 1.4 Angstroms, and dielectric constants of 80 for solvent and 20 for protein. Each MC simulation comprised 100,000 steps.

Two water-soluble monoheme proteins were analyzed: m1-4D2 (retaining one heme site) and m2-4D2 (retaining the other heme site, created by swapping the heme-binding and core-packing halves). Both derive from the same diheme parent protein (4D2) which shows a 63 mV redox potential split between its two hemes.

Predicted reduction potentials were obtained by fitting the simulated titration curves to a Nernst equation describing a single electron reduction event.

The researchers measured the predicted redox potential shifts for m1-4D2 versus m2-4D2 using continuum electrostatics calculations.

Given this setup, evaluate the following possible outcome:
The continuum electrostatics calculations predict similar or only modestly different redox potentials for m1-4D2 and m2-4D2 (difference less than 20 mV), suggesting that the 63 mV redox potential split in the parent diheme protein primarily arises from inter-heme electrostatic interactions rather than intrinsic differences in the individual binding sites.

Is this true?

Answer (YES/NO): YES